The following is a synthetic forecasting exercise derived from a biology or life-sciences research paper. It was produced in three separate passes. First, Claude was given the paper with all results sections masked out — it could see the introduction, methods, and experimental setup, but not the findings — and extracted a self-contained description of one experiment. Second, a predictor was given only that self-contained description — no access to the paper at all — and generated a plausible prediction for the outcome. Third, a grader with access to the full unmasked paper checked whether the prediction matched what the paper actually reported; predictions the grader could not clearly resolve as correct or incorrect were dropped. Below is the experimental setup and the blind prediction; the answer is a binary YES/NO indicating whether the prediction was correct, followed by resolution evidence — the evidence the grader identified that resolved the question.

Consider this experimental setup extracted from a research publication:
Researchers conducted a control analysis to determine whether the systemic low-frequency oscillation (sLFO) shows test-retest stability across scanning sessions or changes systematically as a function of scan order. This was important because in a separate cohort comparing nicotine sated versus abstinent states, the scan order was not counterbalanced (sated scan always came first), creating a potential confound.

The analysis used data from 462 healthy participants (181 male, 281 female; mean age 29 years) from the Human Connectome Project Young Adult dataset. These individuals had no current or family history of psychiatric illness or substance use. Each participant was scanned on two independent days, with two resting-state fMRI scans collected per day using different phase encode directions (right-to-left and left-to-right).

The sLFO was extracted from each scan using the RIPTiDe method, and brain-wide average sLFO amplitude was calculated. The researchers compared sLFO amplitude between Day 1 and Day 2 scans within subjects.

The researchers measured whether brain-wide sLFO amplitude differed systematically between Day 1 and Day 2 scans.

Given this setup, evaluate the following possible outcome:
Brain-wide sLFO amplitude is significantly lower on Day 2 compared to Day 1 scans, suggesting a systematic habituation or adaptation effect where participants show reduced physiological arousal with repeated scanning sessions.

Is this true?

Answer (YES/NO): NO